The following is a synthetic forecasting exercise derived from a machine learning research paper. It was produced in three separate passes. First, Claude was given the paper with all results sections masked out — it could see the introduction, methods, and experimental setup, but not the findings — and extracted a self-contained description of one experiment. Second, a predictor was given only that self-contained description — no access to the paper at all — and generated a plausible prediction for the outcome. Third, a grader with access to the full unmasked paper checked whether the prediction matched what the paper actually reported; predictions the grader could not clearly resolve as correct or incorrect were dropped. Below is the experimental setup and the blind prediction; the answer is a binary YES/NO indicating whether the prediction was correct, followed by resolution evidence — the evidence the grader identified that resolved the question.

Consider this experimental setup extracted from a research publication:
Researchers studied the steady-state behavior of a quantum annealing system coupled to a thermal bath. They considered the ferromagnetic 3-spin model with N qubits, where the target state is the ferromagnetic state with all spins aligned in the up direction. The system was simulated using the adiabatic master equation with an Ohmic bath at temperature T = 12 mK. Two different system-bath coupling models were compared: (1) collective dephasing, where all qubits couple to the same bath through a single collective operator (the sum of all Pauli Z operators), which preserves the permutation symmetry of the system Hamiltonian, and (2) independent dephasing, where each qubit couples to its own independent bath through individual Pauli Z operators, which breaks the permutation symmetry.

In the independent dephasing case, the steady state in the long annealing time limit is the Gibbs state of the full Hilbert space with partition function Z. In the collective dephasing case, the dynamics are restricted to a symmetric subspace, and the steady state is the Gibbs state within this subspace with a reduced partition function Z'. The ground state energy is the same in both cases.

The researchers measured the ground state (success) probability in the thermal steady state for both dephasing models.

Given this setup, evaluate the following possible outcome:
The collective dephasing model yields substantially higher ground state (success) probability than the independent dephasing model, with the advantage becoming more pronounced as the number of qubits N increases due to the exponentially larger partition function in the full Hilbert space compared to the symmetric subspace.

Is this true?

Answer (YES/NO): NO